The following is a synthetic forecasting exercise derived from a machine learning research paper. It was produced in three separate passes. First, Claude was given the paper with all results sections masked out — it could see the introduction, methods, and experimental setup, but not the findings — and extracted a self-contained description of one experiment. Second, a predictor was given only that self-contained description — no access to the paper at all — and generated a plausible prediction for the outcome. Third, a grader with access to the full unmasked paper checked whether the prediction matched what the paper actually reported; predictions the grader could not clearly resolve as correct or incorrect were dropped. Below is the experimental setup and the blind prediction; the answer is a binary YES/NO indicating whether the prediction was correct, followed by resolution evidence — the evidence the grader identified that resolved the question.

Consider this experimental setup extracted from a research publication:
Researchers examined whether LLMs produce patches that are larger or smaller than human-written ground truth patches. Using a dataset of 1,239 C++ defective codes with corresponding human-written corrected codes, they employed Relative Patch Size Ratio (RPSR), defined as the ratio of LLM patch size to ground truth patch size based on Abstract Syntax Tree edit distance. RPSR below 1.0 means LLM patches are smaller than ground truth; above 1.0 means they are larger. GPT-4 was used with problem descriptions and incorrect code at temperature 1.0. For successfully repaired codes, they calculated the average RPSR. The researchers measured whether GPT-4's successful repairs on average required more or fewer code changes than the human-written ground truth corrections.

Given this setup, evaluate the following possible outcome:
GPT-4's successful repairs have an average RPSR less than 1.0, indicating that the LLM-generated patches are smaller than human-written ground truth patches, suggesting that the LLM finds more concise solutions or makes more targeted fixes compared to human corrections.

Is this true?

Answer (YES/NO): NO